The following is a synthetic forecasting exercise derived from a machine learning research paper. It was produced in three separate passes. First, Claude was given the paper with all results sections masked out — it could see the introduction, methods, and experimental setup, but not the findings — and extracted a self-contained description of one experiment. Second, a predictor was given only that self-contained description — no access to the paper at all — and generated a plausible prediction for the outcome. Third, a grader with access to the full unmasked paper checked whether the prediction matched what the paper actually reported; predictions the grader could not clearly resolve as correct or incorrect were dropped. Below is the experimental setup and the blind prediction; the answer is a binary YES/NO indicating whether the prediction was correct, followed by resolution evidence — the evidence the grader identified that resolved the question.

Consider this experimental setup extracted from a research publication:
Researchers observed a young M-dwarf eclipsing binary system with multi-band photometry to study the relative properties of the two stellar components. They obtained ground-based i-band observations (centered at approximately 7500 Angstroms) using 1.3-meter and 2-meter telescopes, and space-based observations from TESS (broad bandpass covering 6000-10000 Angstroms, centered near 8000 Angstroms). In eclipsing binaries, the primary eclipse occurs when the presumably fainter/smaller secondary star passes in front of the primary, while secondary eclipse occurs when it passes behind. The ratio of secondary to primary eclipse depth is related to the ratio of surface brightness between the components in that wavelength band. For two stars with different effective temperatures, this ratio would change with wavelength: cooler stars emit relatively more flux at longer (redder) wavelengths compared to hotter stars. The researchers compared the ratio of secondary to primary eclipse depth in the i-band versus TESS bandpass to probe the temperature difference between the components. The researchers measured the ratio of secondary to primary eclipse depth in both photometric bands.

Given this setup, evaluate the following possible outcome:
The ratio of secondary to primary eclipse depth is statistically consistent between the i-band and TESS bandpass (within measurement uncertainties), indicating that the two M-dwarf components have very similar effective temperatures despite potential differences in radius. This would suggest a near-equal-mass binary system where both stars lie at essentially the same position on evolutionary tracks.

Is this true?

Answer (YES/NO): NO